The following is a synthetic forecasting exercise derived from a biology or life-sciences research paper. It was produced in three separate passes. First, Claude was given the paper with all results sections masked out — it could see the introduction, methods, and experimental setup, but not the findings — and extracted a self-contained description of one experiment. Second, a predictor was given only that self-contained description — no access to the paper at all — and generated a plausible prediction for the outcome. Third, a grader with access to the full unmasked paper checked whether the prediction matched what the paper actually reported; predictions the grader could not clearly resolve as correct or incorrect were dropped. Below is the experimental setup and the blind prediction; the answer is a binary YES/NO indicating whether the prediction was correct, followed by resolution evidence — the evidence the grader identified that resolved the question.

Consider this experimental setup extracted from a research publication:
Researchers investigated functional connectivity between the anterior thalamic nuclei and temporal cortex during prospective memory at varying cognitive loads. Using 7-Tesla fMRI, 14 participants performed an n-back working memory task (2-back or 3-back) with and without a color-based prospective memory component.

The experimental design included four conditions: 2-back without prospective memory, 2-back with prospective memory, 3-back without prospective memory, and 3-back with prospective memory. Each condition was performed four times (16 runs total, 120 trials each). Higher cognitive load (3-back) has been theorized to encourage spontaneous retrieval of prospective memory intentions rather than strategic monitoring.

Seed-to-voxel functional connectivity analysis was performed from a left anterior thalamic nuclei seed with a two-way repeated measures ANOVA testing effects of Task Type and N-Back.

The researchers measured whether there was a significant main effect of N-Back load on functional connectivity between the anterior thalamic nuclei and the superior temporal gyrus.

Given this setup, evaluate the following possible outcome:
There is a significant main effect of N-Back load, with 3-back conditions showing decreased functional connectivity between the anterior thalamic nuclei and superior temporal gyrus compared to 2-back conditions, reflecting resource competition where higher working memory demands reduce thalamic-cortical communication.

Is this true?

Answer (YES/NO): NO